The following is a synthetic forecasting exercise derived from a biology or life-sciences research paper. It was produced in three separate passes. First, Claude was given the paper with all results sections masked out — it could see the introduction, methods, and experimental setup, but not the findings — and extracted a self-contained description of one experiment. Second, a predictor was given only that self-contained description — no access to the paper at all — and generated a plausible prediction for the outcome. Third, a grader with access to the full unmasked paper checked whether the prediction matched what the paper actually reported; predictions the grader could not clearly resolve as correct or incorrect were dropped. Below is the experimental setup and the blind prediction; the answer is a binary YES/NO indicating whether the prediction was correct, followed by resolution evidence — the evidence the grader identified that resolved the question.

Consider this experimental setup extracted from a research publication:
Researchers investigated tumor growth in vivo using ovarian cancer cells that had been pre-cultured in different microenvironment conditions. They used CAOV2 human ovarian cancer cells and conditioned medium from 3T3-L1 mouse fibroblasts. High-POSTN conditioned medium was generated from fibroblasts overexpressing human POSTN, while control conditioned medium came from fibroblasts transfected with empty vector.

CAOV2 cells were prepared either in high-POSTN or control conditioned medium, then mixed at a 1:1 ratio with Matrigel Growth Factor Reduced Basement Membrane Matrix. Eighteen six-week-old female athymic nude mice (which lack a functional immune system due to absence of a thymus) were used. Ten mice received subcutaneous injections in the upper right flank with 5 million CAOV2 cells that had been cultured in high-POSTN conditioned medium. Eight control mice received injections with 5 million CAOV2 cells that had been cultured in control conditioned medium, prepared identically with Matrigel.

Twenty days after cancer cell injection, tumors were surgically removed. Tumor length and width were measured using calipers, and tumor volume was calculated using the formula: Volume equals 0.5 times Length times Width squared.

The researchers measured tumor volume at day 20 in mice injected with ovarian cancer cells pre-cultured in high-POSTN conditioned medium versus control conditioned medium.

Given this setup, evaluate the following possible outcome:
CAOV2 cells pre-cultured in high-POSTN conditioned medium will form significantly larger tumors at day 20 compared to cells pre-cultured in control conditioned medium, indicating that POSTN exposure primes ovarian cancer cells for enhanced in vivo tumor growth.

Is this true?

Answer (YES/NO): YES